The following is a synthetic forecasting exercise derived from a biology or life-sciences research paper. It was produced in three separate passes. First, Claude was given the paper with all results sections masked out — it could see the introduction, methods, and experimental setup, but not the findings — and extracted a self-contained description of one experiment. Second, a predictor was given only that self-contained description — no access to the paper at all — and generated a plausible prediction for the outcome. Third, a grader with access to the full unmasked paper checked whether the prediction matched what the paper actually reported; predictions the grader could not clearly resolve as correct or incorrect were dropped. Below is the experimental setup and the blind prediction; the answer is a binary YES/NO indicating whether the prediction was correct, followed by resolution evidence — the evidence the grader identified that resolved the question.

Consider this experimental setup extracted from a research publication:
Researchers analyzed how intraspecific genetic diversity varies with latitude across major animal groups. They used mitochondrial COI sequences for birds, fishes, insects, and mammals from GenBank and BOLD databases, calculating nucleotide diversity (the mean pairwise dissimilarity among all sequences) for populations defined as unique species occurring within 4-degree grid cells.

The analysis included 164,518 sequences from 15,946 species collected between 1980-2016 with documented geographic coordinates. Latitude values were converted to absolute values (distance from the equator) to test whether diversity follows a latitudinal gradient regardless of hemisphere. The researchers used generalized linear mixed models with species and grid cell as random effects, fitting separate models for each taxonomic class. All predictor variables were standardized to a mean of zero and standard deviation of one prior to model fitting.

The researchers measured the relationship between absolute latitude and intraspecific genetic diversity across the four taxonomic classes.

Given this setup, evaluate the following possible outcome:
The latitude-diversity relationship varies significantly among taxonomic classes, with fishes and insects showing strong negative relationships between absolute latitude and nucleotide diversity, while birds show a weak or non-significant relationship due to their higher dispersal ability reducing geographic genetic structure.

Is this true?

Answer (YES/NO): NO